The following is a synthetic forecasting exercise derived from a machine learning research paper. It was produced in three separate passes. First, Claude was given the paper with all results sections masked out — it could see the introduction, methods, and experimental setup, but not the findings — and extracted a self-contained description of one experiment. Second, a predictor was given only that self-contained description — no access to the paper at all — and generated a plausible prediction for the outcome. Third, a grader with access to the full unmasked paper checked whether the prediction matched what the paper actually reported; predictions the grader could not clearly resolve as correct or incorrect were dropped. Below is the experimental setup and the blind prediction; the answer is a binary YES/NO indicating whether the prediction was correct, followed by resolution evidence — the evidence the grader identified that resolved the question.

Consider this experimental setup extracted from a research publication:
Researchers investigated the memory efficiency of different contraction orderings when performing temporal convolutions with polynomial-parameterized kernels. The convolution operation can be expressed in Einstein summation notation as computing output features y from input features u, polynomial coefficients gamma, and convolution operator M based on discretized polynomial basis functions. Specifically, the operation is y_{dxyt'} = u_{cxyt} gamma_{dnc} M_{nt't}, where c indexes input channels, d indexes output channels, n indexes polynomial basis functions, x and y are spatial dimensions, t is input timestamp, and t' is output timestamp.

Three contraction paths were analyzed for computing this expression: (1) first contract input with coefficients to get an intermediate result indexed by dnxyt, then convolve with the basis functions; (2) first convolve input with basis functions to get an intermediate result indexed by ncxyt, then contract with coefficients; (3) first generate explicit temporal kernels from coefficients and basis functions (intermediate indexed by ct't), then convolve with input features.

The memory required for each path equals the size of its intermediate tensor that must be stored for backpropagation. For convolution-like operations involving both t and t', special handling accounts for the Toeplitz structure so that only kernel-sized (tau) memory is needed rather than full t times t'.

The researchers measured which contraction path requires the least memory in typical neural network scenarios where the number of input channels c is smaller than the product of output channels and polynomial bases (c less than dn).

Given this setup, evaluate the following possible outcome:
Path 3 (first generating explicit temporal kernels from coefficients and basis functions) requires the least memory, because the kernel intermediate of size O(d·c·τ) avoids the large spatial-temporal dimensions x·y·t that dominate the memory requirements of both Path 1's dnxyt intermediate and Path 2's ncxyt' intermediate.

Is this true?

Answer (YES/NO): YES